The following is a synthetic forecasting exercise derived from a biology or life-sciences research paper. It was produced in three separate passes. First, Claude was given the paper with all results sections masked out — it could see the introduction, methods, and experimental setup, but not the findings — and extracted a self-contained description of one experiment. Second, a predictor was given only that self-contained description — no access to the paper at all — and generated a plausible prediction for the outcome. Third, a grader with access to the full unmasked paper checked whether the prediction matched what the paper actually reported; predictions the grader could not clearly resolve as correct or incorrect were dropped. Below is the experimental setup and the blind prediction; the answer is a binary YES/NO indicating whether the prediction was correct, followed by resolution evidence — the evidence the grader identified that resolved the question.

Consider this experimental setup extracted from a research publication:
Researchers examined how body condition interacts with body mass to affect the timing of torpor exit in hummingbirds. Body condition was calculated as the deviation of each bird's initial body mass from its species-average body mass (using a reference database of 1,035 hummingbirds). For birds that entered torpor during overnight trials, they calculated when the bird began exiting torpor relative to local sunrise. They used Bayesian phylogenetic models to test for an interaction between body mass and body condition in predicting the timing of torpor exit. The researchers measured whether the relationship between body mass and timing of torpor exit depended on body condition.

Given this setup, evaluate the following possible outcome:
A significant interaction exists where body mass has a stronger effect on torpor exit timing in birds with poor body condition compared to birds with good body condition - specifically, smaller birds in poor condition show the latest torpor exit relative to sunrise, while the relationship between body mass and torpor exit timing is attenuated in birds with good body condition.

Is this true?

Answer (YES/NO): NO